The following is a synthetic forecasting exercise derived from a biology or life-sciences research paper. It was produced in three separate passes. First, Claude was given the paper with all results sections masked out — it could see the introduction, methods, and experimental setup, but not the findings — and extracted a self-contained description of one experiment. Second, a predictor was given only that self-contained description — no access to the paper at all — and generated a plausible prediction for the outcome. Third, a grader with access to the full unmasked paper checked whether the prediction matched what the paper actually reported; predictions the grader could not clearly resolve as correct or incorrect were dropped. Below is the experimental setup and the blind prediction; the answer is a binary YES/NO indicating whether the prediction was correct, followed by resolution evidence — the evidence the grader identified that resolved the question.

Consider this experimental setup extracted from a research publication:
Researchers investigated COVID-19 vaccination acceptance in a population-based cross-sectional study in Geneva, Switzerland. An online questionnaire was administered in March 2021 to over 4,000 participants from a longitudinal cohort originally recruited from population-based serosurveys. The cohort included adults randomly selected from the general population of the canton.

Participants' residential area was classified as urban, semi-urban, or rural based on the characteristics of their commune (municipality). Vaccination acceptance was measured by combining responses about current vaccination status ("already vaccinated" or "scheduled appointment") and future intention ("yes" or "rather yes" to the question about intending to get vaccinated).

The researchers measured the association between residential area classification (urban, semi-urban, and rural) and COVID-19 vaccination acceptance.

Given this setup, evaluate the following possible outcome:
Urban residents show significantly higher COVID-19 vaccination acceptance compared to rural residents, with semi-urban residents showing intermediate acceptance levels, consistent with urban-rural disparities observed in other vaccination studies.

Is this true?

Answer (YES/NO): YES